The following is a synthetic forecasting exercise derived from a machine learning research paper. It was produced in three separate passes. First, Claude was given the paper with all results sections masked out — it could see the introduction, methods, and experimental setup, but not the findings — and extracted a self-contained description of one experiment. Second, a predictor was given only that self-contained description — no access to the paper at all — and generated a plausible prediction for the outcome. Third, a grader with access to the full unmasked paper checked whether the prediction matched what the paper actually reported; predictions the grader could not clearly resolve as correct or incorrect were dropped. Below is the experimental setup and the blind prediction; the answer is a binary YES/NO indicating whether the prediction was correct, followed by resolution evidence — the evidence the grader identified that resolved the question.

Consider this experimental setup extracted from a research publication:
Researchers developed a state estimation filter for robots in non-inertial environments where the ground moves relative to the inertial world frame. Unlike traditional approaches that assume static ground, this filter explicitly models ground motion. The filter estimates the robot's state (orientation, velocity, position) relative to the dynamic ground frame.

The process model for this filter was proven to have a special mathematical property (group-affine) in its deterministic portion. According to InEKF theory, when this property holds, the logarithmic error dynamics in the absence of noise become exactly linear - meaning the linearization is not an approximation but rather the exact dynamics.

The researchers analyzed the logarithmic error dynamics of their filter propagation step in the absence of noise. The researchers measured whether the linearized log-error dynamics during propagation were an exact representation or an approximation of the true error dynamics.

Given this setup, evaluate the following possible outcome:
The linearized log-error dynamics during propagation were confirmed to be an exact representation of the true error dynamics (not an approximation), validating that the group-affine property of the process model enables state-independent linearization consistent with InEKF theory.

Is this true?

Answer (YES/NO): YES